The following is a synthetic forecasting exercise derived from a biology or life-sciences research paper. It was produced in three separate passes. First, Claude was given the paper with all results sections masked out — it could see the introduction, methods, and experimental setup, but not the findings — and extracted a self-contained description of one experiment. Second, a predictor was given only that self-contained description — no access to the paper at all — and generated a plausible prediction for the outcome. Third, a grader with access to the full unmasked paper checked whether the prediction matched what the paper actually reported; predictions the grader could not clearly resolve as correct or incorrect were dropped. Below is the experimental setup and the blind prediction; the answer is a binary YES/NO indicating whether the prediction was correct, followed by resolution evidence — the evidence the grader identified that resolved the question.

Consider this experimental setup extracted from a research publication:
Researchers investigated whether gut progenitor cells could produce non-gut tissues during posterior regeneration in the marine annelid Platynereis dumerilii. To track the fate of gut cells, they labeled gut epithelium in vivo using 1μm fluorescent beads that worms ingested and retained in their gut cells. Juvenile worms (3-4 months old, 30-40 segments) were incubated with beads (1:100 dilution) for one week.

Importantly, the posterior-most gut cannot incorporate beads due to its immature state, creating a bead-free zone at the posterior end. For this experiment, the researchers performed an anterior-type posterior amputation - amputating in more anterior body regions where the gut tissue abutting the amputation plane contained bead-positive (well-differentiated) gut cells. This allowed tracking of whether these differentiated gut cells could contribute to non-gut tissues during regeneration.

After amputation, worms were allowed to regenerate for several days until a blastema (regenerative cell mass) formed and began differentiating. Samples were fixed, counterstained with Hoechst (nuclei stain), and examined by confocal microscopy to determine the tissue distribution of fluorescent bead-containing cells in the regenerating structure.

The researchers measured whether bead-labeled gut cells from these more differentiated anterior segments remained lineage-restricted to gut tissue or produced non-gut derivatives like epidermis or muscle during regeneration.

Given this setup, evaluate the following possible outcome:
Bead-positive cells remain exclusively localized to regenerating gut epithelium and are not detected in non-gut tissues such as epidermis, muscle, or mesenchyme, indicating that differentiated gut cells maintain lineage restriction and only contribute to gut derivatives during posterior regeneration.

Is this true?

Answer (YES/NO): YES